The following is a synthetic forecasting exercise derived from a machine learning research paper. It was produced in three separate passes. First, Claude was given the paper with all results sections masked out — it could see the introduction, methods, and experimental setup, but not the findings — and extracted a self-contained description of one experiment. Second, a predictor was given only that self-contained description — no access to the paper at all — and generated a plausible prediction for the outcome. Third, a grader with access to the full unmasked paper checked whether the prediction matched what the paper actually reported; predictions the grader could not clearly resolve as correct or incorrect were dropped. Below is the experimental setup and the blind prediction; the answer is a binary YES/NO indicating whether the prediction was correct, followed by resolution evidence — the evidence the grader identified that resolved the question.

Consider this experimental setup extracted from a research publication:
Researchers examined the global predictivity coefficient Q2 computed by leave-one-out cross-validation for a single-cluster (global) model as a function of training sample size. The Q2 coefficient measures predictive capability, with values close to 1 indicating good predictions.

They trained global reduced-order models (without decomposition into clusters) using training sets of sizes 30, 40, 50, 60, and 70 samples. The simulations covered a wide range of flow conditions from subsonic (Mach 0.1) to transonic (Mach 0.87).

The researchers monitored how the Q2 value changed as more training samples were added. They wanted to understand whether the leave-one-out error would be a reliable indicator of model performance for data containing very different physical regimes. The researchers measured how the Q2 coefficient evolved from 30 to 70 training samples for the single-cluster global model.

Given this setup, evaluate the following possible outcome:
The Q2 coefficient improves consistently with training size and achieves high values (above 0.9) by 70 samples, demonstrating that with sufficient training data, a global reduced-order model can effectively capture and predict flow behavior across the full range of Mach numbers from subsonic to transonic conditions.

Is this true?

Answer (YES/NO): NO